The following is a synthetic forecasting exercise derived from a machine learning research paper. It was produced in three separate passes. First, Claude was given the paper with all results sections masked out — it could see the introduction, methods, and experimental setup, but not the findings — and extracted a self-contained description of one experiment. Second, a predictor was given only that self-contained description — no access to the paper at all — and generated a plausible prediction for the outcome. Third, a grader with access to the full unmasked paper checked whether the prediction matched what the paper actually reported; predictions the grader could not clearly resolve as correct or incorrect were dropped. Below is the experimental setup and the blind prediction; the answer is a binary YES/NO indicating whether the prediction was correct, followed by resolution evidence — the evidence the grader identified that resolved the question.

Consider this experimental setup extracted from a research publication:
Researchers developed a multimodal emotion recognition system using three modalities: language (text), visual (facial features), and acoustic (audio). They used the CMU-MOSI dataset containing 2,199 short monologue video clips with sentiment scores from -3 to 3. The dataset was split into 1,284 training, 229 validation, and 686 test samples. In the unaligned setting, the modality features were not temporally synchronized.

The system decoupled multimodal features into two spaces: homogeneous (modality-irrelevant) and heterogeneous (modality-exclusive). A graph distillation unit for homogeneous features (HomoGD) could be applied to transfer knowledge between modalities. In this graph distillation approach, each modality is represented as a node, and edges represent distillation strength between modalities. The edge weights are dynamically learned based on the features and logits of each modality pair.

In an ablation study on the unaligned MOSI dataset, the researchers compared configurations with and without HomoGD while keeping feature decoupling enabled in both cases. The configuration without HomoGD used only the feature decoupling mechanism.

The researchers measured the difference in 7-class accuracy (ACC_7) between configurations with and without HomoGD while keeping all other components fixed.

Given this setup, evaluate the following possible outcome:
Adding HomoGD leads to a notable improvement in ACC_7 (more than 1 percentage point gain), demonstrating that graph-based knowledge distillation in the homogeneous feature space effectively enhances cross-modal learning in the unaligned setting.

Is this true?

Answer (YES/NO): YES